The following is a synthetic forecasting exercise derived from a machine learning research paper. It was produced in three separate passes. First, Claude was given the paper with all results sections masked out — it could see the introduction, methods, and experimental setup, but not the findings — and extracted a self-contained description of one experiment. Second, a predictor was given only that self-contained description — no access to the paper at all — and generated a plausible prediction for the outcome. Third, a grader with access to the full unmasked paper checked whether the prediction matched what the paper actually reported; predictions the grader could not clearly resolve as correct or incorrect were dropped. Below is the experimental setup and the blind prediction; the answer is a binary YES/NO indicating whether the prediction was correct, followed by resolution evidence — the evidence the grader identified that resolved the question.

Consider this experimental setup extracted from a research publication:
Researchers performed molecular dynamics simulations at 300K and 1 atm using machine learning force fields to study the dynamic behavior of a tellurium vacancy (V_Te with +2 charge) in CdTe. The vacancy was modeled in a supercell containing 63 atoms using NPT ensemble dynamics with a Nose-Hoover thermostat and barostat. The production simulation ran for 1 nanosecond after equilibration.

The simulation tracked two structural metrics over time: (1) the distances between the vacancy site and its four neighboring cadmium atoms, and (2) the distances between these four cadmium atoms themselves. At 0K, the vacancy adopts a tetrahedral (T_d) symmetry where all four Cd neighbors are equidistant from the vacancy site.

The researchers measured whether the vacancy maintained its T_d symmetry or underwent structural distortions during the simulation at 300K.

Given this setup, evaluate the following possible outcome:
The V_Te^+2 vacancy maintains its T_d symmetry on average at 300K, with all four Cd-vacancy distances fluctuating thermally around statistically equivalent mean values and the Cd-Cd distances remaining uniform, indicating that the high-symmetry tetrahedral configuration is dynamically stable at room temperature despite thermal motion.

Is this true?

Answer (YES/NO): YES